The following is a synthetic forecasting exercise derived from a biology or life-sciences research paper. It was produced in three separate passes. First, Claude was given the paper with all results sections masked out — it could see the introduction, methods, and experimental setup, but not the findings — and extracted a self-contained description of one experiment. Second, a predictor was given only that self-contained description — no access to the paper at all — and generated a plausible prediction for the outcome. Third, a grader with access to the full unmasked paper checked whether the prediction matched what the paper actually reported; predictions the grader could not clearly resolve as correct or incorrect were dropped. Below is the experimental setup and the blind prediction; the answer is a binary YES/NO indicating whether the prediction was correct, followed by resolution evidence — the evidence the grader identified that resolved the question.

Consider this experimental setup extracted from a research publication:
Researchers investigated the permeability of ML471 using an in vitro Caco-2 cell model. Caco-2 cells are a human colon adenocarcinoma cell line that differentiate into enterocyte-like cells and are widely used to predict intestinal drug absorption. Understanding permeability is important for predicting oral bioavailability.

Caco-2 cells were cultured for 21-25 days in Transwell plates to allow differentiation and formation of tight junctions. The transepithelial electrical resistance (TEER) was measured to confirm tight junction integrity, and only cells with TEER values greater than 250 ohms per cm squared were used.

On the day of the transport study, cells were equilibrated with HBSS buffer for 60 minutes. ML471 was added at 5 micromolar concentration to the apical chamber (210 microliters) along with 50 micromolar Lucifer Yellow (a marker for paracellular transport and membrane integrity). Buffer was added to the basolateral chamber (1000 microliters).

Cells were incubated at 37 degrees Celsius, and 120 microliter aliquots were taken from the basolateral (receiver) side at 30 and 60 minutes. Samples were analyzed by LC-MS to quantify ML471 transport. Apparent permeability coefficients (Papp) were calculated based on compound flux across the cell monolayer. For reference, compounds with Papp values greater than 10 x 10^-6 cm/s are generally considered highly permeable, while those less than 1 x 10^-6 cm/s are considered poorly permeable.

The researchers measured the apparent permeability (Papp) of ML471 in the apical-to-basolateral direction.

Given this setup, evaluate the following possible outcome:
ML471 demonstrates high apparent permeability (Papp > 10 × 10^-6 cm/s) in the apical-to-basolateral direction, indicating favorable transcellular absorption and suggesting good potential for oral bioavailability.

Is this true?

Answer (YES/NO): NO